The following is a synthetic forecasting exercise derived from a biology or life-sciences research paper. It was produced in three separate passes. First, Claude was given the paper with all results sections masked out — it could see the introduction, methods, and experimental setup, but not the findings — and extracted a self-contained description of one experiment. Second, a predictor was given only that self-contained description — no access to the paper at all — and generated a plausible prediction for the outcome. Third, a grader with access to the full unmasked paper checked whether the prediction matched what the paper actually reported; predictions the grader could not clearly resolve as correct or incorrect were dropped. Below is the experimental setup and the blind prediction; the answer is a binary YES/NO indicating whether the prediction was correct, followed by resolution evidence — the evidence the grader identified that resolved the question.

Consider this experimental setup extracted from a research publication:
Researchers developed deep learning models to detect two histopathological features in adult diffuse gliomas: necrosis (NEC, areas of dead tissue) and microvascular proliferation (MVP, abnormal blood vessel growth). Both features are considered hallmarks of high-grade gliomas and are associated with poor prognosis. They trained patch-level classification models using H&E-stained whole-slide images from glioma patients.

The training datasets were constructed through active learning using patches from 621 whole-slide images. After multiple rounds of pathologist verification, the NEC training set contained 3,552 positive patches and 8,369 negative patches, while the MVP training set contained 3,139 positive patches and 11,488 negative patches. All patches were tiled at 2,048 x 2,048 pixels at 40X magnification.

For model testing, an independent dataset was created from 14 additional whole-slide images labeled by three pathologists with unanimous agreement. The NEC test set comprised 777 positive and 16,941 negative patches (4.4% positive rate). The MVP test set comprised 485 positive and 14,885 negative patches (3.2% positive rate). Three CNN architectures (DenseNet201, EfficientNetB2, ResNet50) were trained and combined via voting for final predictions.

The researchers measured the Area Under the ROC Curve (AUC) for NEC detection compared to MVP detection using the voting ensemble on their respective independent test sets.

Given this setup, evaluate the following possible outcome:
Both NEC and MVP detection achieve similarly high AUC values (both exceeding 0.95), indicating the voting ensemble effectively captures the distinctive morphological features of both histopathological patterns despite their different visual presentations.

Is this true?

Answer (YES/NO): YES